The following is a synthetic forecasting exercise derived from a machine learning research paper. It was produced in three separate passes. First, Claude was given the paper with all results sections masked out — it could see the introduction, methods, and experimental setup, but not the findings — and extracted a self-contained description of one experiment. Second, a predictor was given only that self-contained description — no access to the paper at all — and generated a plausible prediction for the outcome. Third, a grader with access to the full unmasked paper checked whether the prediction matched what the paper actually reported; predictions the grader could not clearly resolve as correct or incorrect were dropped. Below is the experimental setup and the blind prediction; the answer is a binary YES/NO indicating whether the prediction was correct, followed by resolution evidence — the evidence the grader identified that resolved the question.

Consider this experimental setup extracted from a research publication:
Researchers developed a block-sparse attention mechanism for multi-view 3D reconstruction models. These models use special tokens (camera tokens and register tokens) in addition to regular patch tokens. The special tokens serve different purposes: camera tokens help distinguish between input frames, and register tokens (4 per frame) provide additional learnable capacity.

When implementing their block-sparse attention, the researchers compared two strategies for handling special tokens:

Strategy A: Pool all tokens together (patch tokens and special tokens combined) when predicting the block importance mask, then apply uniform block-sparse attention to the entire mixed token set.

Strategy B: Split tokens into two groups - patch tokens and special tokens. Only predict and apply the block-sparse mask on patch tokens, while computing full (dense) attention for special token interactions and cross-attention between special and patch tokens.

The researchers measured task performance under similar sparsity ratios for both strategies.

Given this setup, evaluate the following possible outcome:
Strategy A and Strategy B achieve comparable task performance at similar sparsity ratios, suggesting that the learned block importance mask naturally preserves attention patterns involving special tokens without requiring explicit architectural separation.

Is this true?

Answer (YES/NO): NO